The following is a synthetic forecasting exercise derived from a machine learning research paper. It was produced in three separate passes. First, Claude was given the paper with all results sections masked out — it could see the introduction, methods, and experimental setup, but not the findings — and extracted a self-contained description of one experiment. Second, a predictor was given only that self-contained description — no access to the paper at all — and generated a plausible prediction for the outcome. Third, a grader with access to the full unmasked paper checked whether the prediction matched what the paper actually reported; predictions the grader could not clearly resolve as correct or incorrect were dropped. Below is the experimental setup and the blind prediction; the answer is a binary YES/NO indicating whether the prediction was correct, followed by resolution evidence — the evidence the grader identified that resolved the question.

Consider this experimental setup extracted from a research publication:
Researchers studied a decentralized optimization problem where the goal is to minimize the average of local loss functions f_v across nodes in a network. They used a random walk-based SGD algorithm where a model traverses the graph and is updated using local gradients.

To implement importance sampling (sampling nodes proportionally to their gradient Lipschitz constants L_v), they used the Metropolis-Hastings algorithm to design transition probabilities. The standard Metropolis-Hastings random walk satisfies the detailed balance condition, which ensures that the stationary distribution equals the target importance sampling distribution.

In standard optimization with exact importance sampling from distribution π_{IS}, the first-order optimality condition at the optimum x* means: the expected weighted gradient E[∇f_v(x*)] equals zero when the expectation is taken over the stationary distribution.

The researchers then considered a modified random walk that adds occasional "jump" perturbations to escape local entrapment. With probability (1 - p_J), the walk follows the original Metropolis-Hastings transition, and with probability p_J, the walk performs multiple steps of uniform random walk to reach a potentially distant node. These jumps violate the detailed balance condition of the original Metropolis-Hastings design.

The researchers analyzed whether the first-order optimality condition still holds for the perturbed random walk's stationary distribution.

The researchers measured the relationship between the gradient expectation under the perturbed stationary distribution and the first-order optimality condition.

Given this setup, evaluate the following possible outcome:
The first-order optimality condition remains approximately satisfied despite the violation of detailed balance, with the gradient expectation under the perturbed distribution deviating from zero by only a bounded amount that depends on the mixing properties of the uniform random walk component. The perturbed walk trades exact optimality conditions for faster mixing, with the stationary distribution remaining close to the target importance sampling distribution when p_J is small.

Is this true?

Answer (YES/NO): NO